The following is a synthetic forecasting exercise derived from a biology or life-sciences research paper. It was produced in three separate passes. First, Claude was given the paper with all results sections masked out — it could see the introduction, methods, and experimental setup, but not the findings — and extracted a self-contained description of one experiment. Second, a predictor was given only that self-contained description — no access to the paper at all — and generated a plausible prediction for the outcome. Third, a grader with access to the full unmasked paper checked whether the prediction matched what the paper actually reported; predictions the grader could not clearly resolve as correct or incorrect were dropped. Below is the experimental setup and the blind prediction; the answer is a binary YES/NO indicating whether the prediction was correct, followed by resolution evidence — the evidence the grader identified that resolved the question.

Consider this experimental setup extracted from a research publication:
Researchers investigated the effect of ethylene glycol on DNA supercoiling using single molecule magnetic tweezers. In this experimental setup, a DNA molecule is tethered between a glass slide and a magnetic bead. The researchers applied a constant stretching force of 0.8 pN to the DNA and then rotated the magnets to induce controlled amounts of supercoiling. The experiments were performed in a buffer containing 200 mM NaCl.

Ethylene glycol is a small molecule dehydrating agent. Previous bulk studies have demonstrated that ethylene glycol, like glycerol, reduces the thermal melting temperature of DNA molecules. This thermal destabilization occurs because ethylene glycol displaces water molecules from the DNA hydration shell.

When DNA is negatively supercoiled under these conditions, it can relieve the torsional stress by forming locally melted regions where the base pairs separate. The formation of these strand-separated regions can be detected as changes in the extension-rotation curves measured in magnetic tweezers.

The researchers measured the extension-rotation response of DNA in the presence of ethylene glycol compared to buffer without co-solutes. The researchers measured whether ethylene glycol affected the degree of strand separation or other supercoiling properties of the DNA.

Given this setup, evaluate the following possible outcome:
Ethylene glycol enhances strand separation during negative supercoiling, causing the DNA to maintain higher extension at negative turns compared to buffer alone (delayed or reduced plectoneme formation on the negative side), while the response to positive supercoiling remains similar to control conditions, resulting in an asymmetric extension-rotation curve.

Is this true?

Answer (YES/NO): NO